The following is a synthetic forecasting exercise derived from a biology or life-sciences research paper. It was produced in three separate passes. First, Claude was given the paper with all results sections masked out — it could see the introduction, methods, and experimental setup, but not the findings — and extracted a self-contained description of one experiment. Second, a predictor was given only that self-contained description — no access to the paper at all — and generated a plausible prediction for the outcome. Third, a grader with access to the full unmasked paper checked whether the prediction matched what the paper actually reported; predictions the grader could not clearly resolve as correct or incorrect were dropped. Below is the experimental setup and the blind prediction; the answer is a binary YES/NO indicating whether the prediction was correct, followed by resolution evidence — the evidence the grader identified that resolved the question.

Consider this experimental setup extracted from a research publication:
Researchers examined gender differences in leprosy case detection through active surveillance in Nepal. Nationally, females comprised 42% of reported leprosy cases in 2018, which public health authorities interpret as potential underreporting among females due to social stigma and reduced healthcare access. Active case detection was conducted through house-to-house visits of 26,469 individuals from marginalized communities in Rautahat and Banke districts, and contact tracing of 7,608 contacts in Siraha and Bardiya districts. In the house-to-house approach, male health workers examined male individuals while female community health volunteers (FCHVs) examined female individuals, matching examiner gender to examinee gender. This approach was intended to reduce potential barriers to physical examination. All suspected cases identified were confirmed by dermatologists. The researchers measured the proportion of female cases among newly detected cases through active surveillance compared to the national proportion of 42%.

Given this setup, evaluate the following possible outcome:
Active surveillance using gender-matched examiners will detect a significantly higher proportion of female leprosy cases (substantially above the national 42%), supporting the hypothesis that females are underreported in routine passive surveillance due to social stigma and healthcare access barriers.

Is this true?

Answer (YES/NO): NO